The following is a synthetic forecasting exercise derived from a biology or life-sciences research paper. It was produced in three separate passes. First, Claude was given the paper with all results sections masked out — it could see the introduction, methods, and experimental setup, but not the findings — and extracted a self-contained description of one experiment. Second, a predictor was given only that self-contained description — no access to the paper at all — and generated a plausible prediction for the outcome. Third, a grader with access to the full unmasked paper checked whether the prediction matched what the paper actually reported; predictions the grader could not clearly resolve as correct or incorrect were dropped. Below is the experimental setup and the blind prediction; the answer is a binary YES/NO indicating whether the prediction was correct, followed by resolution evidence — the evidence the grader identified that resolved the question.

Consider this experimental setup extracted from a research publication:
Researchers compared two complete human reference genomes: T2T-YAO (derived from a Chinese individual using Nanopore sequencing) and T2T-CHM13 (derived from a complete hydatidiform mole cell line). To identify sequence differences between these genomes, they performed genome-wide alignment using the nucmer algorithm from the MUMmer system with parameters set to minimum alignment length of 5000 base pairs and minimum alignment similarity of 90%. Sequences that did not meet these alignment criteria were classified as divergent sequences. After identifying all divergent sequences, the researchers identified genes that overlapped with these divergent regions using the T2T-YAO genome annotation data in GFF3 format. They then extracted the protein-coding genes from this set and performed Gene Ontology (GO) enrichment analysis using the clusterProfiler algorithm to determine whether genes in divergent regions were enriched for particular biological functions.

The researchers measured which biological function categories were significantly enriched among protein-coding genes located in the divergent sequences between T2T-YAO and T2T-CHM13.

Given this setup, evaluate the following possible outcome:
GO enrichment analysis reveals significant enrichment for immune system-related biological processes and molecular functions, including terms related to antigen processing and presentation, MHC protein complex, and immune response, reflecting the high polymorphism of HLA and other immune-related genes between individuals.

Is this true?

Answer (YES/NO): NO